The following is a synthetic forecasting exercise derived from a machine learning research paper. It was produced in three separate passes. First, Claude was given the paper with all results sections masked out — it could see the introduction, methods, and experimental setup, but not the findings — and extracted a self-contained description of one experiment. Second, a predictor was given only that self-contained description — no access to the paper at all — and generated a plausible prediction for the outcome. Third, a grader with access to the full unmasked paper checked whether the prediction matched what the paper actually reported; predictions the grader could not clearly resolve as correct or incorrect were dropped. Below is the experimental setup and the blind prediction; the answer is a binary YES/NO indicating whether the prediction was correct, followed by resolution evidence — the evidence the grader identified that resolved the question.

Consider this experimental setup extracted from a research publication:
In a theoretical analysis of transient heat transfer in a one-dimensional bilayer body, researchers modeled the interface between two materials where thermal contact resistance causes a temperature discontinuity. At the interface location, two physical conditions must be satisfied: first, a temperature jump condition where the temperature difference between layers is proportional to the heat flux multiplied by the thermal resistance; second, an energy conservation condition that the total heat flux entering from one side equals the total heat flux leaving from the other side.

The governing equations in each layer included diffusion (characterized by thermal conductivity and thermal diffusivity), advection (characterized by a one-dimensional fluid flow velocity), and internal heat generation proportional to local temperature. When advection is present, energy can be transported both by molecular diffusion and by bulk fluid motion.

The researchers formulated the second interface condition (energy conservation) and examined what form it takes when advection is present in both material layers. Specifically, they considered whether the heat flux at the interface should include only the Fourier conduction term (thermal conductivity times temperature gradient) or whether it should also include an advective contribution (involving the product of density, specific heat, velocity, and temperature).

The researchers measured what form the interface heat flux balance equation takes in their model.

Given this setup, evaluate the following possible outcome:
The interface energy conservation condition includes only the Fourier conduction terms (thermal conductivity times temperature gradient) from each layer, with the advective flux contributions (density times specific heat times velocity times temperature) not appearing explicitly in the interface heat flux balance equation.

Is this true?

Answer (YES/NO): NO